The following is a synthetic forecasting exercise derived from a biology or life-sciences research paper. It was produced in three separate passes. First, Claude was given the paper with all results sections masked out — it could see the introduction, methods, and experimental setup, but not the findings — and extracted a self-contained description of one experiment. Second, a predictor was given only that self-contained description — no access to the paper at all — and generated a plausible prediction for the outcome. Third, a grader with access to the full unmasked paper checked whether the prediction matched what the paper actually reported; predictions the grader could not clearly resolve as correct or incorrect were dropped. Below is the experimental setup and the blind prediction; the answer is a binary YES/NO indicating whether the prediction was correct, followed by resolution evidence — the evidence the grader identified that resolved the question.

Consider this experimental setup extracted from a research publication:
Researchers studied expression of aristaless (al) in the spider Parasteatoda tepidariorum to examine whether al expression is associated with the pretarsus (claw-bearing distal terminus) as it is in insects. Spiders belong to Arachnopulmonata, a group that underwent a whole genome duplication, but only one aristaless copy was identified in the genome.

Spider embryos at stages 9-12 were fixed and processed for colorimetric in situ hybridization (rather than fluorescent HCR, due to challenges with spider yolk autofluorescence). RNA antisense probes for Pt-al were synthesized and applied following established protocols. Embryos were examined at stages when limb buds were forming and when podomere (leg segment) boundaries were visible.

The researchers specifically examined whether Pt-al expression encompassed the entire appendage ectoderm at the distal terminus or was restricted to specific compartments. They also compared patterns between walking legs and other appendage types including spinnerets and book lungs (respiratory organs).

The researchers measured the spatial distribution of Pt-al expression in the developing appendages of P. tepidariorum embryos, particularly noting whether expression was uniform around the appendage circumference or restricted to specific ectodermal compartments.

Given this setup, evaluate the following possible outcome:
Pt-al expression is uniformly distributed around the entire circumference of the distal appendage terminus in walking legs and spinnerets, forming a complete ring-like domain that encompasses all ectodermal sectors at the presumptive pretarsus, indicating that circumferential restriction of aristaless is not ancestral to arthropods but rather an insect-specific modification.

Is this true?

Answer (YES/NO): NO